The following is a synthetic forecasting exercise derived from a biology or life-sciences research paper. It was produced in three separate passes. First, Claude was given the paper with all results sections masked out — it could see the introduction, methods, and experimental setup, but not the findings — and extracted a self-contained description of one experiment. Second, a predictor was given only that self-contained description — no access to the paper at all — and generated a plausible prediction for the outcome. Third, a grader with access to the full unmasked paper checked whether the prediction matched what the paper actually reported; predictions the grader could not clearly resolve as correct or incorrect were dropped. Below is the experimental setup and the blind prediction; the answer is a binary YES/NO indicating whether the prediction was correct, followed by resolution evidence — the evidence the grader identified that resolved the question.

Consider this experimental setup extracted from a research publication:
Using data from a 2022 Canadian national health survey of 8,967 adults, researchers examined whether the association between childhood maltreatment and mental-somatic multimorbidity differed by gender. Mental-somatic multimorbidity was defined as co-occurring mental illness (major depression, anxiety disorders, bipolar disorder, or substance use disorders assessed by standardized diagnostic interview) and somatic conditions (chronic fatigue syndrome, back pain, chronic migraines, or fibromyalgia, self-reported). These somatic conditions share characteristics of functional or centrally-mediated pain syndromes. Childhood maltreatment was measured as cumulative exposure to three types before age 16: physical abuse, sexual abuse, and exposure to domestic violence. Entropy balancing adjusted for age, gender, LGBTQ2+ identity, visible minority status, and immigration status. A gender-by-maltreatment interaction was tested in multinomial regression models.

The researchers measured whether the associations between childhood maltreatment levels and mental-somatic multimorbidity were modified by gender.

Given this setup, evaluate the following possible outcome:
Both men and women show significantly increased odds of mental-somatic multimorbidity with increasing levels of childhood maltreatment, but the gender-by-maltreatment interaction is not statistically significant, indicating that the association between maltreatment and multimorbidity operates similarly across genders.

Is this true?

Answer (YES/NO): NO